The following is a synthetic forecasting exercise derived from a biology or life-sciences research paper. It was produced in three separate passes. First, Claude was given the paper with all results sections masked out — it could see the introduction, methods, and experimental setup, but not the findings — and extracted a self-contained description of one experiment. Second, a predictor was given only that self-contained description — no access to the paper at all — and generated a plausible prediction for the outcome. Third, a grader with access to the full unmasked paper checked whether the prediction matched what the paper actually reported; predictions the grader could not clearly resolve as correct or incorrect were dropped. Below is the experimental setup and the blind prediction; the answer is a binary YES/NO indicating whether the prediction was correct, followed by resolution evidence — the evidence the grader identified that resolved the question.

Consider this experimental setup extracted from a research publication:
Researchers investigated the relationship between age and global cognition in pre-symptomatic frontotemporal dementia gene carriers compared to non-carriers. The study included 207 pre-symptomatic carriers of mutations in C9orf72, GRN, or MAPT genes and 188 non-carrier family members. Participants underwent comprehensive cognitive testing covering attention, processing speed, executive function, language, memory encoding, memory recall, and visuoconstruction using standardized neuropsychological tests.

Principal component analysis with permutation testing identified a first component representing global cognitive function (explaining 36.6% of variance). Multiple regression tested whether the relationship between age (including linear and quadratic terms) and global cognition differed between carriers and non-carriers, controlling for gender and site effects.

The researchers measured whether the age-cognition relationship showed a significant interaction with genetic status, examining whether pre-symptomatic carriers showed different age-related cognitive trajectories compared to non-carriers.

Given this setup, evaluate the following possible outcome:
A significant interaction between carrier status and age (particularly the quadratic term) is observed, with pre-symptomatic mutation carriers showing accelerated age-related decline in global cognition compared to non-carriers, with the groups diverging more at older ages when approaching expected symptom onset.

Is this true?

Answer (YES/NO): NO